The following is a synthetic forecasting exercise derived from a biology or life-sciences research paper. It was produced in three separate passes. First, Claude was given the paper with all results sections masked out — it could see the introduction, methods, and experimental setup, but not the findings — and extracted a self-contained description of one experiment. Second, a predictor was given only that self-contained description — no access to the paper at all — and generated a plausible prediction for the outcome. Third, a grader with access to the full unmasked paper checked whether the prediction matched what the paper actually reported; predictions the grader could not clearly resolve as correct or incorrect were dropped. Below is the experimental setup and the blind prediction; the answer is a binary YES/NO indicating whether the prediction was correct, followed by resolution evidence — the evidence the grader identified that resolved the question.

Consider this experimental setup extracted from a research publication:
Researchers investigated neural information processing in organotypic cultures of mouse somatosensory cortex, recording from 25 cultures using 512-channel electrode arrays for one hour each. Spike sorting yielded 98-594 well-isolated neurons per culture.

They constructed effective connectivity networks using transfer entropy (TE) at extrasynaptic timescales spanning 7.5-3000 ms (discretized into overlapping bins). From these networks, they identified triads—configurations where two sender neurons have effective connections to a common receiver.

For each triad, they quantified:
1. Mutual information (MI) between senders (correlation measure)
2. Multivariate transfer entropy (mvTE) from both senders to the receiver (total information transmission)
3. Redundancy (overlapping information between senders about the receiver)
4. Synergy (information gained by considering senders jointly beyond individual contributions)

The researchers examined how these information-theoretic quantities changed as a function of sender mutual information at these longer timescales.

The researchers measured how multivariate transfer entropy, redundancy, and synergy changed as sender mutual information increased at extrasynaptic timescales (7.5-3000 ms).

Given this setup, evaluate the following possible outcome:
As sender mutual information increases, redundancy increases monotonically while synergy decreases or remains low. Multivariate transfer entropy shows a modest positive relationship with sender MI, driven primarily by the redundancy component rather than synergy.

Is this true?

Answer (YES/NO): NO